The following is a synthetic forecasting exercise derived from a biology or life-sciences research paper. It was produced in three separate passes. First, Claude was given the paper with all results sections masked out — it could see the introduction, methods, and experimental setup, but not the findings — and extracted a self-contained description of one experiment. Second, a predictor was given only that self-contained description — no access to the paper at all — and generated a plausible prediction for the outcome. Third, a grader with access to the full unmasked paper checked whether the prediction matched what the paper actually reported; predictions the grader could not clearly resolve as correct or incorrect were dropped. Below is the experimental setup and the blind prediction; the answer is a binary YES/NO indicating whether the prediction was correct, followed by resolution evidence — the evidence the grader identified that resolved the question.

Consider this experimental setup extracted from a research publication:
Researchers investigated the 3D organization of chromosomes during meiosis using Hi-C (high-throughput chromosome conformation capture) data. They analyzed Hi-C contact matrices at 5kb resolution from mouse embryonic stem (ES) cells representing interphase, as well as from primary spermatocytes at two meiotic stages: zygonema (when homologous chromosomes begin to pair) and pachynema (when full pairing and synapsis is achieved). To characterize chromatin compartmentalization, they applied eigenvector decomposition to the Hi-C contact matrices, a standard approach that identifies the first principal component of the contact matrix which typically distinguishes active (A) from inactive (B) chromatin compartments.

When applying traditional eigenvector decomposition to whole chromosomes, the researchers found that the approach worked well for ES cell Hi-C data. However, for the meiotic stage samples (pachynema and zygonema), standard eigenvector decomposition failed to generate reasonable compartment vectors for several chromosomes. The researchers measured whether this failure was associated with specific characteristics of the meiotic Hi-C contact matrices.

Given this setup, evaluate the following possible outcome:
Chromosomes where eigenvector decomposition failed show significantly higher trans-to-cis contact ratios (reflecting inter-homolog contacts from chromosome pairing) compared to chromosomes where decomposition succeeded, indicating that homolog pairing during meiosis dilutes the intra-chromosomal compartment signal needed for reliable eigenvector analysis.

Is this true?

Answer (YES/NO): NO